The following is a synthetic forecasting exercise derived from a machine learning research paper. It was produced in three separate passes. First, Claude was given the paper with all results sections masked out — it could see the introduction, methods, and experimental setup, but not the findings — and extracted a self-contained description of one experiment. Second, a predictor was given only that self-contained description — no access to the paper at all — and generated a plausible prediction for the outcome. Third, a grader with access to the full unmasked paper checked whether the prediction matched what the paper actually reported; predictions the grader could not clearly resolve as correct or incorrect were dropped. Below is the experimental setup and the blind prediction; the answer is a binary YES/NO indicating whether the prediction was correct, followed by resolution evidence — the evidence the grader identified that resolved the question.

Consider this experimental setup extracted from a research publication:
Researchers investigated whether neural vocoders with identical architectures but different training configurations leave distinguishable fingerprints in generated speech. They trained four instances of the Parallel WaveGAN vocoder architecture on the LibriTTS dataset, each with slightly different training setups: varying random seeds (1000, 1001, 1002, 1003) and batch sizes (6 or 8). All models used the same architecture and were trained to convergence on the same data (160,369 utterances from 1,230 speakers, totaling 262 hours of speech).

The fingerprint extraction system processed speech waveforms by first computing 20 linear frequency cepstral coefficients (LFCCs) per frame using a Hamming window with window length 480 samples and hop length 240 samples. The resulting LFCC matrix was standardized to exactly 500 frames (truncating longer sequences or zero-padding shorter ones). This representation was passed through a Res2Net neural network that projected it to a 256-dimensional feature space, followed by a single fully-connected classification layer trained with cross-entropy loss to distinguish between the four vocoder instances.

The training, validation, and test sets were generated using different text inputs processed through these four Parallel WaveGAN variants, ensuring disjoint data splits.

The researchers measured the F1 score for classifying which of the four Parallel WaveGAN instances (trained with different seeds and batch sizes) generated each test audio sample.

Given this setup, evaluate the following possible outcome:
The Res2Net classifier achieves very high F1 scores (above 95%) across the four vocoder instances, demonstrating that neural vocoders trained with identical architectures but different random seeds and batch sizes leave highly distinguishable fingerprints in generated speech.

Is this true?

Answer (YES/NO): YES